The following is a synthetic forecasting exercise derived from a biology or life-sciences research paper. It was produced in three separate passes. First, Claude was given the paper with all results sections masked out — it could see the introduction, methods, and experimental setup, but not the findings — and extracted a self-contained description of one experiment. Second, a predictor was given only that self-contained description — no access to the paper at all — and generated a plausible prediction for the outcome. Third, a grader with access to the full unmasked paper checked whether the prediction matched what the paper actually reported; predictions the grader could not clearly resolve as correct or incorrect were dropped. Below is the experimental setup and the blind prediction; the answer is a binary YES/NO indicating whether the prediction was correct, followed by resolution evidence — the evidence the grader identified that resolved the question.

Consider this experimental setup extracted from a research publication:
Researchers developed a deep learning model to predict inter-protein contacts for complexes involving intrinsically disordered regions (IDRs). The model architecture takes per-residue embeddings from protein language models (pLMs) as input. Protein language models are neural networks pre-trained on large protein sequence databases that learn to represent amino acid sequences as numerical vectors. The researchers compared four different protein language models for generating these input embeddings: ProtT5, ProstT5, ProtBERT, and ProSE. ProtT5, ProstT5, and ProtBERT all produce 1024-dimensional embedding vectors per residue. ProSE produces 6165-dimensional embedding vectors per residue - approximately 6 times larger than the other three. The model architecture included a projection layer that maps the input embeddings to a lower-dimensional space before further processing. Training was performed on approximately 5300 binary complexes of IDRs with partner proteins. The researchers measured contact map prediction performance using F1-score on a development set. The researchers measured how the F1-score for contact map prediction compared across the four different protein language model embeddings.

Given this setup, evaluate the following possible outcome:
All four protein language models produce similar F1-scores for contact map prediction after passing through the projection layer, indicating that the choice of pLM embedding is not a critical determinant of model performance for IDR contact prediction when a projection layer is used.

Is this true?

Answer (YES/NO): NO